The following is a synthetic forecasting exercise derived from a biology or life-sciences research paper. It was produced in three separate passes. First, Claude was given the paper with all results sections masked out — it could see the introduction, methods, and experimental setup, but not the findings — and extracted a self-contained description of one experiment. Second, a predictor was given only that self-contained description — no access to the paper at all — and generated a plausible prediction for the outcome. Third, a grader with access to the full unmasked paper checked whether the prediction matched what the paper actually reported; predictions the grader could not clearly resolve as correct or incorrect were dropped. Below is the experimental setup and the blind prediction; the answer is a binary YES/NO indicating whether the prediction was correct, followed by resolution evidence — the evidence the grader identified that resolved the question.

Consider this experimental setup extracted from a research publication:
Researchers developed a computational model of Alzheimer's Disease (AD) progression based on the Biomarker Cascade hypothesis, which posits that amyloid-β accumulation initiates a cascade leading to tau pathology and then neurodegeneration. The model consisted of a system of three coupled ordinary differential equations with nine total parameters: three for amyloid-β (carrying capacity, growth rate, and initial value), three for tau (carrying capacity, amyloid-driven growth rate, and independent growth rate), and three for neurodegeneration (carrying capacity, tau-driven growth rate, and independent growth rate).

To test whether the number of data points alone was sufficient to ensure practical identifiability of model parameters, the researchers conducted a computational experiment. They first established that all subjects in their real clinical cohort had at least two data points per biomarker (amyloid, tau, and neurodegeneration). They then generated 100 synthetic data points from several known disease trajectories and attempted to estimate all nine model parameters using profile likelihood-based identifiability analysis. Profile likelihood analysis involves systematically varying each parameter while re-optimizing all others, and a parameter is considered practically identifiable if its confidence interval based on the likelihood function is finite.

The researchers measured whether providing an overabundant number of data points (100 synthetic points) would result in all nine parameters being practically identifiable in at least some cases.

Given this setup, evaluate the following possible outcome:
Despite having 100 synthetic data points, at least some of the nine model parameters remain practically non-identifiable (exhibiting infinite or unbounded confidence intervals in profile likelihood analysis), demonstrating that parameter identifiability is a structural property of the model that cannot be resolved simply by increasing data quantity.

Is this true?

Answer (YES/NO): YES